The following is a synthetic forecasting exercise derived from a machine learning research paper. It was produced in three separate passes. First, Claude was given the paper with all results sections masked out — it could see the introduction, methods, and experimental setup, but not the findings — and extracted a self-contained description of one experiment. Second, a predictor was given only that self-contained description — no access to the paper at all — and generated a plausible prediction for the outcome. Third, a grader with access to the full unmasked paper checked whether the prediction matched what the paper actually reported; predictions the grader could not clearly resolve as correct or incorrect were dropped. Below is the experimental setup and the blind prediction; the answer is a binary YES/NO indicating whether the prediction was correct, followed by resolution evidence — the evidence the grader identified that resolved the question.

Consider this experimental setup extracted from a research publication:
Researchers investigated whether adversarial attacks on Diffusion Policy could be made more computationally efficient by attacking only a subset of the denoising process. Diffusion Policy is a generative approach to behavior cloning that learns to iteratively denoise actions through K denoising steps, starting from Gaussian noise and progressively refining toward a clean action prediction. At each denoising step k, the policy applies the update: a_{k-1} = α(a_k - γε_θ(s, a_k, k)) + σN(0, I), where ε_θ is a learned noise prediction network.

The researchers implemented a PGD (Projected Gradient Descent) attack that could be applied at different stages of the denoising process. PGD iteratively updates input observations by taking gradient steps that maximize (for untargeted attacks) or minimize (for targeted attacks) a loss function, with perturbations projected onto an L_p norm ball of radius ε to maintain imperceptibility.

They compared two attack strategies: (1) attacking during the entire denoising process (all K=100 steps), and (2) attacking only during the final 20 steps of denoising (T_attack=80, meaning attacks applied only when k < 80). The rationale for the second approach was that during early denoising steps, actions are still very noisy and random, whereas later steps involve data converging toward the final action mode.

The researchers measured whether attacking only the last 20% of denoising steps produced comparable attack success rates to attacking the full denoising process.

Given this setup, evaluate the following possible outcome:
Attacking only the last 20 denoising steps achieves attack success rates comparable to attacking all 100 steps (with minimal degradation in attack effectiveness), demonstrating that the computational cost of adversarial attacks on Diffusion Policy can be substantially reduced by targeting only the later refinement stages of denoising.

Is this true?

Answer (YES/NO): YES